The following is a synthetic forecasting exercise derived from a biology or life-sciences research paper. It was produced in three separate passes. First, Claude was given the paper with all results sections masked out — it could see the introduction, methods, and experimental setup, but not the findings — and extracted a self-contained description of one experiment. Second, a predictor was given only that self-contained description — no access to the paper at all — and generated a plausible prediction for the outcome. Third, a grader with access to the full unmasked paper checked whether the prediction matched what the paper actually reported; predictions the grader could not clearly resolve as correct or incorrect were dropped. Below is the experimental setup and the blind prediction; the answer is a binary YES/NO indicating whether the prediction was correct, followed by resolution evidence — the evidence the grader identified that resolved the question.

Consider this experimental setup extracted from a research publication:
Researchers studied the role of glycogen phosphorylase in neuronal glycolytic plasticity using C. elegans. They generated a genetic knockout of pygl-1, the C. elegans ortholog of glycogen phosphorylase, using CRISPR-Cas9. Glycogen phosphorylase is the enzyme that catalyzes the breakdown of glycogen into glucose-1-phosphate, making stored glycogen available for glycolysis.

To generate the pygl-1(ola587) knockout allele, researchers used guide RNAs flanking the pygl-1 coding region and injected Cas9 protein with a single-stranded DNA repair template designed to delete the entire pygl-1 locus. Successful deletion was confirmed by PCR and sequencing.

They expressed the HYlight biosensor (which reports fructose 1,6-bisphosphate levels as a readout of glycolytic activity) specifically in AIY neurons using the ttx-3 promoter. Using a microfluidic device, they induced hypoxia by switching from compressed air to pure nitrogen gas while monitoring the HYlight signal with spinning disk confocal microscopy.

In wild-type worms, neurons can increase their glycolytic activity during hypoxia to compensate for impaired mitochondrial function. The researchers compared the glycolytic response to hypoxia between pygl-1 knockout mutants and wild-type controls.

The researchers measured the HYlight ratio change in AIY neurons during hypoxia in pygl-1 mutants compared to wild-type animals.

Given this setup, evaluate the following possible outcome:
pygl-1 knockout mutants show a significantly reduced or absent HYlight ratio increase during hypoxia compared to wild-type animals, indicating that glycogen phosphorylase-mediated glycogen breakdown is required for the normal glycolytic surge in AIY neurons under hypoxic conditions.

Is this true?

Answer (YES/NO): YES